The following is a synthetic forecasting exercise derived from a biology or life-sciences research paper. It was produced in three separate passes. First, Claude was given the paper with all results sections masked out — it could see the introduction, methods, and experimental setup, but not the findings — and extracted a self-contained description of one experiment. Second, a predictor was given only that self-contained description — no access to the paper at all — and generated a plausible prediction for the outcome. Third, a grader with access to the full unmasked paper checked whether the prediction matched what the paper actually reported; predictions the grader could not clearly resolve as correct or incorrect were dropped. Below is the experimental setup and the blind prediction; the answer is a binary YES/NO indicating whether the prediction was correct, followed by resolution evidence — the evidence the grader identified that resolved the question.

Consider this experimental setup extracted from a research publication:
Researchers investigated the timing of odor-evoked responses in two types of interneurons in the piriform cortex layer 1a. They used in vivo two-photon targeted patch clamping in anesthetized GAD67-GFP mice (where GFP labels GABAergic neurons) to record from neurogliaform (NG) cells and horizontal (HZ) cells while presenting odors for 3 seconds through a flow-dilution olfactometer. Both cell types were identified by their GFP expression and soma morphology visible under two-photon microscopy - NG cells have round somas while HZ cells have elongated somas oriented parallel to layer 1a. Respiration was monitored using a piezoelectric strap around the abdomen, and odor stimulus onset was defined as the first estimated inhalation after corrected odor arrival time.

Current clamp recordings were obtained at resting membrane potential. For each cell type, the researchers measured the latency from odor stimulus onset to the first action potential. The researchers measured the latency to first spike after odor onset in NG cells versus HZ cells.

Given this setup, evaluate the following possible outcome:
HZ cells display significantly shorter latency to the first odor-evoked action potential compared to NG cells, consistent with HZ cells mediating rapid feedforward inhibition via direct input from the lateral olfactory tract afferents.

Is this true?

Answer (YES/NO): NO